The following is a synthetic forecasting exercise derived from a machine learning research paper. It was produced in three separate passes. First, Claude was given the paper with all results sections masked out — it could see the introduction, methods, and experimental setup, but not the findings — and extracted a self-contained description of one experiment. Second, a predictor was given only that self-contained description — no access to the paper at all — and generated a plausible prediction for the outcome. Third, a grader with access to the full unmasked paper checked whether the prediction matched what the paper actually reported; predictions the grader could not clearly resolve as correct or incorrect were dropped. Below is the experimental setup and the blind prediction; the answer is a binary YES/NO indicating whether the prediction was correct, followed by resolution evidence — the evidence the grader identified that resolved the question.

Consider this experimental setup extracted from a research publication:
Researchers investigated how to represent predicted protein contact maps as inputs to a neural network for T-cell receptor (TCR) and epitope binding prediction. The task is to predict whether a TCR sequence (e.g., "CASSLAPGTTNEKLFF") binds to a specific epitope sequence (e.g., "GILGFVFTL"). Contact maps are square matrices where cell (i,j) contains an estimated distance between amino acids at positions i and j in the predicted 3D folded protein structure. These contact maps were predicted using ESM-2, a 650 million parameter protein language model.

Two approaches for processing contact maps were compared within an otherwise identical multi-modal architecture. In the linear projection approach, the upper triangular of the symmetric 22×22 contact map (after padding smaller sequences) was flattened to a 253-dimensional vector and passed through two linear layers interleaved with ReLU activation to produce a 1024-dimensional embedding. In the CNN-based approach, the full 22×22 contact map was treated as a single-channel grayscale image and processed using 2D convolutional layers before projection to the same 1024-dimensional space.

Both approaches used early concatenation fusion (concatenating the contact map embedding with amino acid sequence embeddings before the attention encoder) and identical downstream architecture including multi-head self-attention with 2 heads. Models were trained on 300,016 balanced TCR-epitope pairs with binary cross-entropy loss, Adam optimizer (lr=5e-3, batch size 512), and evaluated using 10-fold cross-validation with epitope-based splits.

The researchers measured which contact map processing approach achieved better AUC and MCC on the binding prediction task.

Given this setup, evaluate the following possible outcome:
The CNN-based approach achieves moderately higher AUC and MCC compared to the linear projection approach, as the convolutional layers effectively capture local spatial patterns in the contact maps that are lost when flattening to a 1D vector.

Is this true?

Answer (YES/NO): NO